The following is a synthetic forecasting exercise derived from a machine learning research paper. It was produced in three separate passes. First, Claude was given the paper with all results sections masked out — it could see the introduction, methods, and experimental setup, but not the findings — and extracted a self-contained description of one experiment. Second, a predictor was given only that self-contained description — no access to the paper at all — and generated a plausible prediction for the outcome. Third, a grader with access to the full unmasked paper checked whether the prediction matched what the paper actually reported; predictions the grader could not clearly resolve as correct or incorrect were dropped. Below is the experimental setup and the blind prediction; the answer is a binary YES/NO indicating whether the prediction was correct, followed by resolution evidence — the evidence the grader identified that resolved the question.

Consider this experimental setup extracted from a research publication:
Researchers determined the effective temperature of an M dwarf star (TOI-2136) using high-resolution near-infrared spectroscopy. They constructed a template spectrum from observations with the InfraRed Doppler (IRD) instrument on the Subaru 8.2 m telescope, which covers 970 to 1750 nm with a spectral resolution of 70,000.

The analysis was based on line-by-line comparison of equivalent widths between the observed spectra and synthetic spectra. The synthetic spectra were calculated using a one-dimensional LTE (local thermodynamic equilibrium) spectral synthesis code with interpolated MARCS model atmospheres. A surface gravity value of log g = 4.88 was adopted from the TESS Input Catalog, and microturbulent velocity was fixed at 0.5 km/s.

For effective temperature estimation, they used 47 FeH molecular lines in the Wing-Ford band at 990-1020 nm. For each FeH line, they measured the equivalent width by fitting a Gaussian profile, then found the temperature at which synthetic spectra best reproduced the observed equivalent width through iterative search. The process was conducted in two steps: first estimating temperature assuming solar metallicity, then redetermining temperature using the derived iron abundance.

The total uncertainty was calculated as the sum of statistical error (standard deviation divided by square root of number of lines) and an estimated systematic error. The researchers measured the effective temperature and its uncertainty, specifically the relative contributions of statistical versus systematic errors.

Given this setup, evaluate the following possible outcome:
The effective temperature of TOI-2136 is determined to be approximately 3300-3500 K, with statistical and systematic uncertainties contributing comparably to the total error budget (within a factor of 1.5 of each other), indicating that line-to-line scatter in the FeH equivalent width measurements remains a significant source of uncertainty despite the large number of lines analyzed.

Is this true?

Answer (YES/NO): NO